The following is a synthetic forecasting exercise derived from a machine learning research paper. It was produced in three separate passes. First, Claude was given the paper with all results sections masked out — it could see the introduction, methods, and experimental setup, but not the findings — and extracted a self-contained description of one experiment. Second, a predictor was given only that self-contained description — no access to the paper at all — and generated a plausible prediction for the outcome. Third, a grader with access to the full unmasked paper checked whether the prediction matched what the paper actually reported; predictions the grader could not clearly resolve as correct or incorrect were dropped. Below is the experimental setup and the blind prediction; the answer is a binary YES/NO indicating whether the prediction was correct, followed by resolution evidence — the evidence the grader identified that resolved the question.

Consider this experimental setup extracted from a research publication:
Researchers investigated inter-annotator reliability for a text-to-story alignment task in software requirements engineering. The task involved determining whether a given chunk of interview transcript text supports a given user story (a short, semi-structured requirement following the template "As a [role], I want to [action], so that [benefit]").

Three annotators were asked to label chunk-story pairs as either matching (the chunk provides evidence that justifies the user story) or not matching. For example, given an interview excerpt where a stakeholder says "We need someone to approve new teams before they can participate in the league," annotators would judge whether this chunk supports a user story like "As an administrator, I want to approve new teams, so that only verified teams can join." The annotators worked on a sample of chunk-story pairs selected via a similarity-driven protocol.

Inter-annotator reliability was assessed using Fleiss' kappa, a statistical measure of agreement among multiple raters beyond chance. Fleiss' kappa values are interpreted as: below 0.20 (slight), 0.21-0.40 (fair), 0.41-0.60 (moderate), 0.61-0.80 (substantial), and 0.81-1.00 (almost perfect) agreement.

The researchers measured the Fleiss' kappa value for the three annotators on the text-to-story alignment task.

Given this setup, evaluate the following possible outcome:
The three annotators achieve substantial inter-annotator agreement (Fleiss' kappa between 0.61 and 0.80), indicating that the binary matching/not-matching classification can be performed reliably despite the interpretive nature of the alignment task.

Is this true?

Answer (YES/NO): NO